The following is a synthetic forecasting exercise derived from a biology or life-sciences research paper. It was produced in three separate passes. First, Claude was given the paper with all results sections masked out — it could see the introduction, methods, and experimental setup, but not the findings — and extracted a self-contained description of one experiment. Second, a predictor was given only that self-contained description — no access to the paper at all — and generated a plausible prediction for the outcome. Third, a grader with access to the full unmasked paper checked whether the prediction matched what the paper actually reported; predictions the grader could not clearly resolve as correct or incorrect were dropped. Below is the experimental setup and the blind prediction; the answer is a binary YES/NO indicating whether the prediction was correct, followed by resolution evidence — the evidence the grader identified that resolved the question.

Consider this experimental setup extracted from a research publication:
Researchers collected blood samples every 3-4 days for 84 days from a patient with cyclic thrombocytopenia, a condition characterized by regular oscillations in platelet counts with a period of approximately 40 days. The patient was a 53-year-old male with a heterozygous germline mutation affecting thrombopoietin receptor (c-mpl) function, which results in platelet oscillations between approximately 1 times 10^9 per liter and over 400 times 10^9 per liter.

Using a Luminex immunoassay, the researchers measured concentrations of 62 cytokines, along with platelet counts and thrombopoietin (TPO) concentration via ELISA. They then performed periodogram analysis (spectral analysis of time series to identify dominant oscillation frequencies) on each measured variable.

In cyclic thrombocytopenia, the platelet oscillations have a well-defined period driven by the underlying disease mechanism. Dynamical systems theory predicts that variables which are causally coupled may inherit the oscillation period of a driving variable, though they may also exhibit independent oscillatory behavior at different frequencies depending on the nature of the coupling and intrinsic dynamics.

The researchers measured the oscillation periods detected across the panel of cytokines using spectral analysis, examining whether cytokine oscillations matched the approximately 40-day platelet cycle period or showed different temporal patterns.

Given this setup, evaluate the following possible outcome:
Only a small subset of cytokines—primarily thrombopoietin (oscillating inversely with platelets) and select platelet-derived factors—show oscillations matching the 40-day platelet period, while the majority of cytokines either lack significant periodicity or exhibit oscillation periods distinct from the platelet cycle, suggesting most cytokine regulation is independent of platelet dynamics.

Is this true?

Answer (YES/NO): NO